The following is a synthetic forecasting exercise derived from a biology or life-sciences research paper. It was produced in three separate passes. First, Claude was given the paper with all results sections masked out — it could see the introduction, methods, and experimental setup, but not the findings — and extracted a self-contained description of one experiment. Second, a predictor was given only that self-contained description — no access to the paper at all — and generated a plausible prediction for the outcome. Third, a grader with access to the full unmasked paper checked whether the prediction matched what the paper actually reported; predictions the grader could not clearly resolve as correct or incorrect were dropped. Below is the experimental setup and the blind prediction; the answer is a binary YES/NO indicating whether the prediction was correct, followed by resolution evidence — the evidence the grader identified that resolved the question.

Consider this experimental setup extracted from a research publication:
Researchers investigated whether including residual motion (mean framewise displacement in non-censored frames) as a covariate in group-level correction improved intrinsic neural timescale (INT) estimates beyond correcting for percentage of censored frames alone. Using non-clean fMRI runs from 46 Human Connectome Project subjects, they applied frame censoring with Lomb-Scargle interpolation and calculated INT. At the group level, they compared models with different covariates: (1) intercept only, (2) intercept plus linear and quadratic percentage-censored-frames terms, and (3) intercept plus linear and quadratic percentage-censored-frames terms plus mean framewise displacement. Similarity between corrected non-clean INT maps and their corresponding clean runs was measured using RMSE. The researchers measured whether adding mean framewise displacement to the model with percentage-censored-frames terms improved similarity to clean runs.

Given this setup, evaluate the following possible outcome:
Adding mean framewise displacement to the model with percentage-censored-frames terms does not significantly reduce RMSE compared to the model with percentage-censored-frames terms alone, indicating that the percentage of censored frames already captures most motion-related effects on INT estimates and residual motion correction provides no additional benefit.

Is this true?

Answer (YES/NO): NO